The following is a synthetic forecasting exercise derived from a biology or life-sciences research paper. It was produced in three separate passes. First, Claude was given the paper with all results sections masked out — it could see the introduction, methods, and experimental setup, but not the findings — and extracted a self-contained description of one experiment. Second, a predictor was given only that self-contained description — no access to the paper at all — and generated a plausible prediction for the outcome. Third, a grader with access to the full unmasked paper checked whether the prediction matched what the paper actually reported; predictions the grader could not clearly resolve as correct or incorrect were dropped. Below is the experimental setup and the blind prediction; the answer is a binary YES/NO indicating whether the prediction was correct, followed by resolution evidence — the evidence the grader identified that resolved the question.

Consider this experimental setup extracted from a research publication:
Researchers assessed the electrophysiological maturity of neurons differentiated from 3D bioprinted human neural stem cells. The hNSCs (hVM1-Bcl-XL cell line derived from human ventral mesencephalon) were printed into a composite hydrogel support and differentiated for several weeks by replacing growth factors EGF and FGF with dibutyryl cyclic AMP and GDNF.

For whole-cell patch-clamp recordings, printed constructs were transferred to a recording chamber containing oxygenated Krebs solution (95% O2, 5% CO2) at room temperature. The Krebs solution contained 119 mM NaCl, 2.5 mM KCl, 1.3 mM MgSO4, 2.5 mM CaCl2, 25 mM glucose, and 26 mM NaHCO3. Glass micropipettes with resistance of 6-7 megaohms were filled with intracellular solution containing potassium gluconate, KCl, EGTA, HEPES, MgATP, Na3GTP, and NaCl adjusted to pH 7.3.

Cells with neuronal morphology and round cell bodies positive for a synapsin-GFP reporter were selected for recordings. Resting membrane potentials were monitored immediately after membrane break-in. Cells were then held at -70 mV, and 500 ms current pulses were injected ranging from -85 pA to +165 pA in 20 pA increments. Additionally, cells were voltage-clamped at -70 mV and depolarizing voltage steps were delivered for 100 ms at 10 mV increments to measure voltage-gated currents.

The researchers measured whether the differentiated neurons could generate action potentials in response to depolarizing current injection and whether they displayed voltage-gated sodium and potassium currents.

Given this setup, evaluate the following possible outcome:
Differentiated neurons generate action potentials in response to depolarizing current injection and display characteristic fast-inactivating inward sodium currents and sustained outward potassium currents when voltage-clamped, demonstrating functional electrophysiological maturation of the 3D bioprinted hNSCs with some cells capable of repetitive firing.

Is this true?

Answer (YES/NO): YES